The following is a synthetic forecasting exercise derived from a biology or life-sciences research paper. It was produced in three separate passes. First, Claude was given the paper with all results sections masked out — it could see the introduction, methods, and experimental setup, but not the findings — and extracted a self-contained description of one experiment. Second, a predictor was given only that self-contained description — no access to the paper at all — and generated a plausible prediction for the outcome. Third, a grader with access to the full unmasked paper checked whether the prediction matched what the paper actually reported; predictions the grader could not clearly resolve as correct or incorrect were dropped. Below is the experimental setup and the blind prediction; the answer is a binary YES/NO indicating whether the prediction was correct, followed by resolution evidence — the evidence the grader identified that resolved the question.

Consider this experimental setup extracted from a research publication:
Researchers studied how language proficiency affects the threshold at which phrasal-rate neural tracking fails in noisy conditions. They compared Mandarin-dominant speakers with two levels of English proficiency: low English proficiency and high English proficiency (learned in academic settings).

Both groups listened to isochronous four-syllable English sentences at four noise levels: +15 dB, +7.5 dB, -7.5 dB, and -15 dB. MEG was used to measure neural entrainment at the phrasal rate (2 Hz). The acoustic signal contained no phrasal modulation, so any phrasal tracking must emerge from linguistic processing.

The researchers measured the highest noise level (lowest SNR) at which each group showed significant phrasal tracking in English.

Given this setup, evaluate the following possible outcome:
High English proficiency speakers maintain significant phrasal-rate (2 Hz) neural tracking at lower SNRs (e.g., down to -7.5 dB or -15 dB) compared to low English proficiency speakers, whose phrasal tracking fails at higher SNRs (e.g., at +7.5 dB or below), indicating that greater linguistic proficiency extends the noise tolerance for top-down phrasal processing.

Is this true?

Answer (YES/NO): NO